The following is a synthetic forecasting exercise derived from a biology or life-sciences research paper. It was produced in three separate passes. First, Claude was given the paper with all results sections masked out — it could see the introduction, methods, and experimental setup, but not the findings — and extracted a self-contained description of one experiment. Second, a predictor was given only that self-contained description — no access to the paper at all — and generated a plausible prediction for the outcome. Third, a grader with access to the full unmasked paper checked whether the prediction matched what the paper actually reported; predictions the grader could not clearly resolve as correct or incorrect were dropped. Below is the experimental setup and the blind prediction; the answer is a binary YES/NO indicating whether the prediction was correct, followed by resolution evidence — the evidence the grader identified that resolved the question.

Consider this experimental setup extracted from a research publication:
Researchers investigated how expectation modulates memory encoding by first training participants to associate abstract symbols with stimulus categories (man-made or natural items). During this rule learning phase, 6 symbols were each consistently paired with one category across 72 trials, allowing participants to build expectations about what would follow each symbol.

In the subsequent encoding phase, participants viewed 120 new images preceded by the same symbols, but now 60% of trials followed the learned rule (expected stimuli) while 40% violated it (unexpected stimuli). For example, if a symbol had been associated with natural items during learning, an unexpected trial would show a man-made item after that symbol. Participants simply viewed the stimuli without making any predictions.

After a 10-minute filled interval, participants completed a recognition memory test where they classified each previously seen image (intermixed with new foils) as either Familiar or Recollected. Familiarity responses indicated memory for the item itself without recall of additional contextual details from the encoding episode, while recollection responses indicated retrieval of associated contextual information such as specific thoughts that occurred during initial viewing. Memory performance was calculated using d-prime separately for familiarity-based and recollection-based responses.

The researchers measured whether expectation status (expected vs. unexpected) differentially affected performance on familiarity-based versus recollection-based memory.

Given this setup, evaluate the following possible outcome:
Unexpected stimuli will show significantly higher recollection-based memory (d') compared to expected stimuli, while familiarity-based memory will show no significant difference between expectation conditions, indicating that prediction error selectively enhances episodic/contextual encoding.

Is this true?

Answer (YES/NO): NO